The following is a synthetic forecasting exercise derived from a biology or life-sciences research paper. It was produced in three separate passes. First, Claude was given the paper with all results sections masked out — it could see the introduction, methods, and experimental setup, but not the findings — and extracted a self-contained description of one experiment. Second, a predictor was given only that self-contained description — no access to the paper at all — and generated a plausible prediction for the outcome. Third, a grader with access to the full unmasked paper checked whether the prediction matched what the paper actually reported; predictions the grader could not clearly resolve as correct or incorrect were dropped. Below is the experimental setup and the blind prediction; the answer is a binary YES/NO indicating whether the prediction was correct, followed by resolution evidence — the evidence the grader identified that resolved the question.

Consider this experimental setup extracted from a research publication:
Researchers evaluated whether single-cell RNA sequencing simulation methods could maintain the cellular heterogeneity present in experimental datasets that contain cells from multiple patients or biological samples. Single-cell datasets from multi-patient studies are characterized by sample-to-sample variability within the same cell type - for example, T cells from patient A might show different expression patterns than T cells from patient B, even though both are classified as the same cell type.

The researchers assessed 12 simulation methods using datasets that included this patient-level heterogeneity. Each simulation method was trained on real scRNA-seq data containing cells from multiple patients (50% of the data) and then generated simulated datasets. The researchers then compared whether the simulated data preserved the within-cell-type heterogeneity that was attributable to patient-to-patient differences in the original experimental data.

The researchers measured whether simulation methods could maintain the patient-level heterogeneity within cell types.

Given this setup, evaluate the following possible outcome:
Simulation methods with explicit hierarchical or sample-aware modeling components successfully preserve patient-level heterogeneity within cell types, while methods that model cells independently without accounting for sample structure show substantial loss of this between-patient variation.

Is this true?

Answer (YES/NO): NO